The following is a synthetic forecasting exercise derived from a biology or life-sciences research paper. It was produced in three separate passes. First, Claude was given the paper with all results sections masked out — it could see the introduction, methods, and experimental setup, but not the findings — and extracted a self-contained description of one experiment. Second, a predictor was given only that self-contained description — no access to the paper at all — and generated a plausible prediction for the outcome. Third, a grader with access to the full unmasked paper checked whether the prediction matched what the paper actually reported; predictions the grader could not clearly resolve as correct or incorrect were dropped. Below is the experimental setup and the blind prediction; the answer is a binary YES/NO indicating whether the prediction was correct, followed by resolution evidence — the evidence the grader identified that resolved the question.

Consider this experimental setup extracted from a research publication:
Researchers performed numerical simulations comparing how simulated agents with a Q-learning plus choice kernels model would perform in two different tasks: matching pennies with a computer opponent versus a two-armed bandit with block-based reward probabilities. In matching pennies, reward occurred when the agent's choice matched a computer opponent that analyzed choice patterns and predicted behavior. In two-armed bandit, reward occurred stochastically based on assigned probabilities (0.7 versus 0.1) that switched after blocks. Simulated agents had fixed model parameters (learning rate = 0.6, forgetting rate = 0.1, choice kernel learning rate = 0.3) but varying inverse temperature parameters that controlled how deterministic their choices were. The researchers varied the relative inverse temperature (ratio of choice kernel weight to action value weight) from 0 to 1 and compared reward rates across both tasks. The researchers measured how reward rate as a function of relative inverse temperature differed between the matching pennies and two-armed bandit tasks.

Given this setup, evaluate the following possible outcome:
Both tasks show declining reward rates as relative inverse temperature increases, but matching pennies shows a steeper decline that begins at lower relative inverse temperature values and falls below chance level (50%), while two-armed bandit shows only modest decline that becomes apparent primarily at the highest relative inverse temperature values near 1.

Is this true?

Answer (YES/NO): NO